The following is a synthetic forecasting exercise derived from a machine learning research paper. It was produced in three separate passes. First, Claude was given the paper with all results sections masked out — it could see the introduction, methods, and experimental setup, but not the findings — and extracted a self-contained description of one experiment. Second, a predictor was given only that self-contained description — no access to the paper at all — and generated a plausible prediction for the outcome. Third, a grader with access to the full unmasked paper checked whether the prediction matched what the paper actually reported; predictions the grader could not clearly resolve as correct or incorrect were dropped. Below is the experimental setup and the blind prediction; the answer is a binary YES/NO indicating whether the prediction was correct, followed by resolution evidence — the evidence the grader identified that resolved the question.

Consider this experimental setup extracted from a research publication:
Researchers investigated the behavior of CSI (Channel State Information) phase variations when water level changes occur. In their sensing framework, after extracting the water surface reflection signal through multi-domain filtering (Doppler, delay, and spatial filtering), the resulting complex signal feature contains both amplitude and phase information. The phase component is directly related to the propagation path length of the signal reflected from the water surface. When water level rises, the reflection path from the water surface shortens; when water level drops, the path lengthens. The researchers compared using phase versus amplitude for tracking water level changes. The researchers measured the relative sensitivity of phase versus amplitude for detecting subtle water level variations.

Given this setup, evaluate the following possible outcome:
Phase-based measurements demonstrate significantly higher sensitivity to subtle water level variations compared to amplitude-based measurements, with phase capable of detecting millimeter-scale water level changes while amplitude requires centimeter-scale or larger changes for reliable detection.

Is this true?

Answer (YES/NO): NO